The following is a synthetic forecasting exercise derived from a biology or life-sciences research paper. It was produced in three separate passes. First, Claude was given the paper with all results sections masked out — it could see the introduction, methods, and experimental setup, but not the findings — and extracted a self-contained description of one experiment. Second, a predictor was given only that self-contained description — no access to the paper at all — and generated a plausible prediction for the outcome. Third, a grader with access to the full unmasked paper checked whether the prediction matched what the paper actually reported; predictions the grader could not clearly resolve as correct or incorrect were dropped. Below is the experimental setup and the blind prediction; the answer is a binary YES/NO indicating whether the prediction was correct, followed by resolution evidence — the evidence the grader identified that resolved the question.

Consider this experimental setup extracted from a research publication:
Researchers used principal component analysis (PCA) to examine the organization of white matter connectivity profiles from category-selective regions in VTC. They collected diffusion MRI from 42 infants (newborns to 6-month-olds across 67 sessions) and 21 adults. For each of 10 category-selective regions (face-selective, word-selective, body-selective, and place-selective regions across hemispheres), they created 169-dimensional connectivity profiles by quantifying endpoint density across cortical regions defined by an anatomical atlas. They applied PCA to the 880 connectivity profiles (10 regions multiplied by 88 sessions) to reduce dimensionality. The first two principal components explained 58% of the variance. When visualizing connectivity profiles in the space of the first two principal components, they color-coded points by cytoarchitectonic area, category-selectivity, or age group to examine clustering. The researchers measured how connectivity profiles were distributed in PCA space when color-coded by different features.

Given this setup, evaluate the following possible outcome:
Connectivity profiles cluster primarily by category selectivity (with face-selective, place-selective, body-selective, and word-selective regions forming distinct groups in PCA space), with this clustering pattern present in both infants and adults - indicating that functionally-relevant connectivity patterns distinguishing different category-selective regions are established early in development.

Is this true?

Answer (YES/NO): NO